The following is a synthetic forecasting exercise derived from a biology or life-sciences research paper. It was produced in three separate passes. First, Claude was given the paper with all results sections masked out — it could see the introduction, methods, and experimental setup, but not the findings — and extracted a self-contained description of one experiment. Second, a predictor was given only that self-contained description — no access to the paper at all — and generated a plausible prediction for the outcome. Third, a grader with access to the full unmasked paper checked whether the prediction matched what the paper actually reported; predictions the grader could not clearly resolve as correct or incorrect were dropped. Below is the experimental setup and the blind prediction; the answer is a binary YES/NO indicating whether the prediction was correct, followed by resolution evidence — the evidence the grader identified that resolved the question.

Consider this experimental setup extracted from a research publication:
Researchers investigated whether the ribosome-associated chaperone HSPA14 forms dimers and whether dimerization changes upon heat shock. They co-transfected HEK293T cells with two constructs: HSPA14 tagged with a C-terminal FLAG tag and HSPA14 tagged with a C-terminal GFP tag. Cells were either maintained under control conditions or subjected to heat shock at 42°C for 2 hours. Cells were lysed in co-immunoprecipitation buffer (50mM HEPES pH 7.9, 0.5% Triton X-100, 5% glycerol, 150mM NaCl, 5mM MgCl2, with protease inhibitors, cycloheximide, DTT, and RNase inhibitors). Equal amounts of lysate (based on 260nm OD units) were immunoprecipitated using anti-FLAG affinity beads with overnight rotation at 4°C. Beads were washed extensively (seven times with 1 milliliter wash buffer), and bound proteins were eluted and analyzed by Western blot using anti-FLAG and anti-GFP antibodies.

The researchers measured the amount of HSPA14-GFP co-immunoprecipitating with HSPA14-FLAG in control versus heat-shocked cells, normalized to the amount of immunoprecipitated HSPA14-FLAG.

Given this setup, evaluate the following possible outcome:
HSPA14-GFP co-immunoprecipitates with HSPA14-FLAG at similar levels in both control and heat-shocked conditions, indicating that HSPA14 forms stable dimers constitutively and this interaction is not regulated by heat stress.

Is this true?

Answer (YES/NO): NO